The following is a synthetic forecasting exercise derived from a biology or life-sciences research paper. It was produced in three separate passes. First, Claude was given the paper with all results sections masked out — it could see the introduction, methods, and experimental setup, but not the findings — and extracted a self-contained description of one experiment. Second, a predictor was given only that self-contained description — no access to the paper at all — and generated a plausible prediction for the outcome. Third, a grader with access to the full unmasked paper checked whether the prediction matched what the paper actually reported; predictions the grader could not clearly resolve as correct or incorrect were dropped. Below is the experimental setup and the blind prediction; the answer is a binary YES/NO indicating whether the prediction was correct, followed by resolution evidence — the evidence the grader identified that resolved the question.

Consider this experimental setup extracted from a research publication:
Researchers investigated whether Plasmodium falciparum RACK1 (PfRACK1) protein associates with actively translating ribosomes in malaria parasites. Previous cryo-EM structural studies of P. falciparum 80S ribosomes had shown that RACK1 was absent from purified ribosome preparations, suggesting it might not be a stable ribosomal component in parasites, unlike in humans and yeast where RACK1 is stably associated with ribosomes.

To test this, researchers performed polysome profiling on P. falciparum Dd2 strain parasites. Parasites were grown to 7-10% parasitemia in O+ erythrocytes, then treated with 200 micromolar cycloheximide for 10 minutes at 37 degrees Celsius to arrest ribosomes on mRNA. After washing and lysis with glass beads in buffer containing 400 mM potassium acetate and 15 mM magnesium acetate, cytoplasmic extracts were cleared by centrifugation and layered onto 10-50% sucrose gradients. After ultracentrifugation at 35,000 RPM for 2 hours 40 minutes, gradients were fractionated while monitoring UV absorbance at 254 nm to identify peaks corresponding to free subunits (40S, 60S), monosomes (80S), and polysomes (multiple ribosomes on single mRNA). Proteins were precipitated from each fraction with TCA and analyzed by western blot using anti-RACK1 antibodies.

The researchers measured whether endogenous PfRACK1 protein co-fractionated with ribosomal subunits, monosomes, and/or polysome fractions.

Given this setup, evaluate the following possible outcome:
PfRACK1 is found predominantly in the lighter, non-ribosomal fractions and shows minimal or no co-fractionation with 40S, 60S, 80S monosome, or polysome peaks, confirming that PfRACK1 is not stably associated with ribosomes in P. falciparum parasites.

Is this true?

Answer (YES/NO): NO